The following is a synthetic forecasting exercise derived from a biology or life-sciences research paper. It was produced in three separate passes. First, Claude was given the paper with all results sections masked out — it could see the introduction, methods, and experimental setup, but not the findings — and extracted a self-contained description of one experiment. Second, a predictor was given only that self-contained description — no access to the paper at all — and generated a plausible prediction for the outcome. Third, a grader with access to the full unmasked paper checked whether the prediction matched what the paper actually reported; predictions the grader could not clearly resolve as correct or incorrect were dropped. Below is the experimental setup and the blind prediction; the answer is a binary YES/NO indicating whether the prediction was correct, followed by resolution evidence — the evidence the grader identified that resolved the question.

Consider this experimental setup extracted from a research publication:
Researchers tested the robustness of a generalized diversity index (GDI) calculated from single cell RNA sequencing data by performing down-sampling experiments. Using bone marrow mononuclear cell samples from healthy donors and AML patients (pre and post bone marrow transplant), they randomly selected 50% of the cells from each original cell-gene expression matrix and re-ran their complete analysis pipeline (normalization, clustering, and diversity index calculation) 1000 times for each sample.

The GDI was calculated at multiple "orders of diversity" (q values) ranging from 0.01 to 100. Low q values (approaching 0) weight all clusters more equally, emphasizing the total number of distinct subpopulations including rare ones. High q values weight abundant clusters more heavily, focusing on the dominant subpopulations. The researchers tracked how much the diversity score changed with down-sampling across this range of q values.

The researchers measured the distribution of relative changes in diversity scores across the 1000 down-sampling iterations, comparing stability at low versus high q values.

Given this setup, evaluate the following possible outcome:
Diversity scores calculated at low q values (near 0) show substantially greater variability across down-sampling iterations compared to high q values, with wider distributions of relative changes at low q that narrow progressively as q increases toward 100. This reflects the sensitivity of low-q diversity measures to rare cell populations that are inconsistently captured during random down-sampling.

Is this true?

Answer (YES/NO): NO